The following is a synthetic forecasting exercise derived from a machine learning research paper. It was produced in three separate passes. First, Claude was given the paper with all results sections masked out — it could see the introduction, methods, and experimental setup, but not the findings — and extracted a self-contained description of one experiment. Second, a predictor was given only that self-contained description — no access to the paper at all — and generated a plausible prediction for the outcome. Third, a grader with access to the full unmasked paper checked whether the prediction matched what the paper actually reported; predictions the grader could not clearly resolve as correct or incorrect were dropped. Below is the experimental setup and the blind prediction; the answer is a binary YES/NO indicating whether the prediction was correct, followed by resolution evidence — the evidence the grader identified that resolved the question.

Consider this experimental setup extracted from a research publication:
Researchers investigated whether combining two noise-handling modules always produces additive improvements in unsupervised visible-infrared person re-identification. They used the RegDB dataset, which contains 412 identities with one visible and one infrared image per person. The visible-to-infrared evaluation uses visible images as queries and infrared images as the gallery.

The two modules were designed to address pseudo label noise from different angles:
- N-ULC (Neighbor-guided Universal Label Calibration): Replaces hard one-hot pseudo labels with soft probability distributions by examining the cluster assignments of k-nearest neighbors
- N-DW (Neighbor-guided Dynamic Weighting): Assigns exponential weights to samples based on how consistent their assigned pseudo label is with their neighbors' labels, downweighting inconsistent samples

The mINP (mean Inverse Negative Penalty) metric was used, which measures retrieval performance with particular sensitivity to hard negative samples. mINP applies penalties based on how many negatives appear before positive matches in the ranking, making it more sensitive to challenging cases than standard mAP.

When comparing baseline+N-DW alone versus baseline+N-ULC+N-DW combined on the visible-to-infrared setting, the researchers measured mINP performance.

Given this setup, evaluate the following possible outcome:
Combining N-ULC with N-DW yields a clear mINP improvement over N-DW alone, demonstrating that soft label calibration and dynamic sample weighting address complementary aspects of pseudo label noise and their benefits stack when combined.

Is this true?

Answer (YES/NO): NO